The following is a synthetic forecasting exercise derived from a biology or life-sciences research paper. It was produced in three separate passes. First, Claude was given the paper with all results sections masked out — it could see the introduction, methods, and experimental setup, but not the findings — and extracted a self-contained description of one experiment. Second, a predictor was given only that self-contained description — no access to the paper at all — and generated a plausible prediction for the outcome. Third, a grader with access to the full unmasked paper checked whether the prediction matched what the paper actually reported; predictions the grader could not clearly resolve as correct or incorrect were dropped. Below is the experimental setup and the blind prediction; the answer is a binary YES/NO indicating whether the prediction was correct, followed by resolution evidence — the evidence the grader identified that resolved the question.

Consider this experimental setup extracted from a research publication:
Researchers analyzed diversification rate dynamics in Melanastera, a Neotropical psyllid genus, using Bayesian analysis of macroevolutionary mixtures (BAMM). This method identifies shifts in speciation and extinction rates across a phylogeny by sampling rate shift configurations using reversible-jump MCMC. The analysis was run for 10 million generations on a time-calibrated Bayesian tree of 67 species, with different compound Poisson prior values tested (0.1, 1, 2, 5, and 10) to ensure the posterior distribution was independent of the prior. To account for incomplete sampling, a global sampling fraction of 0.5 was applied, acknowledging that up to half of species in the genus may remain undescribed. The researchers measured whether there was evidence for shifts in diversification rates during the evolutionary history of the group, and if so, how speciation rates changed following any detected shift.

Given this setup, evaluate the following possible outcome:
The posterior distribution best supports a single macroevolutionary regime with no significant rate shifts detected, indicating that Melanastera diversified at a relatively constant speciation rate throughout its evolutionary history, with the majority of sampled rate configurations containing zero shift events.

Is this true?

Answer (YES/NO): NO